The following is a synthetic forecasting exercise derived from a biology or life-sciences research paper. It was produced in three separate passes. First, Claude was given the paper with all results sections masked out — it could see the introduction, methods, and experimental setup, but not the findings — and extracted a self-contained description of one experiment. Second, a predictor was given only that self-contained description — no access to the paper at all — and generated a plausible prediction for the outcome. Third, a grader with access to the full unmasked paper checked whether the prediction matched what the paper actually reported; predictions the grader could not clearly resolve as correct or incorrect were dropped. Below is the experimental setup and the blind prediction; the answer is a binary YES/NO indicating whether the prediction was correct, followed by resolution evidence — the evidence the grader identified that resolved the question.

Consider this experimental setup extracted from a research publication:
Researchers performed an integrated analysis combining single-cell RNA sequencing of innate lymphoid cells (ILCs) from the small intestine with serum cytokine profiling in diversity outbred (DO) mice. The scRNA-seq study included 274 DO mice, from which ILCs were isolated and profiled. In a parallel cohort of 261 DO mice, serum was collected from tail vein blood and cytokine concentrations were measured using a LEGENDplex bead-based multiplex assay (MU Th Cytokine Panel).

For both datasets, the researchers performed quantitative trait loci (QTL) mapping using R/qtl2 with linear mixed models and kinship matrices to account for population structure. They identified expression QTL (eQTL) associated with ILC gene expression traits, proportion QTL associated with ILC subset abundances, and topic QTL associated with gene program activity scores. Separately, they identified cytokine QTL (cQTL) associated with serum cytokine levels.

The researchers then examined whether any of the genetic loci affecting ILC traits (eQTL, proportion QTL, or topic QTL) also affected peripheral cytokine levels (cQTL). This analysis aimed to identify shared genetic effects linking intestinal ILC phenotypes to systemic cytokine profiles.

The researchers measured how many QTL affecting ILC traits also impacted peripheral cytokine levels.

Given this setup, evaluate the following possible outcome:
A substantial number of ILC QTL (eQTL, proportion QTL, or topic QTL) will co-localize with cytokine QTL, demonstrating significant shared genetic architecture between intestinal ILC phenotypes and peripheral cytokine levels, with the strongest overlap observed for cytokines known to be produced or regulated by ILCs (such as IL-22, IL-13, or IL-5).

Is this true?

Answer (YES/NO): NO